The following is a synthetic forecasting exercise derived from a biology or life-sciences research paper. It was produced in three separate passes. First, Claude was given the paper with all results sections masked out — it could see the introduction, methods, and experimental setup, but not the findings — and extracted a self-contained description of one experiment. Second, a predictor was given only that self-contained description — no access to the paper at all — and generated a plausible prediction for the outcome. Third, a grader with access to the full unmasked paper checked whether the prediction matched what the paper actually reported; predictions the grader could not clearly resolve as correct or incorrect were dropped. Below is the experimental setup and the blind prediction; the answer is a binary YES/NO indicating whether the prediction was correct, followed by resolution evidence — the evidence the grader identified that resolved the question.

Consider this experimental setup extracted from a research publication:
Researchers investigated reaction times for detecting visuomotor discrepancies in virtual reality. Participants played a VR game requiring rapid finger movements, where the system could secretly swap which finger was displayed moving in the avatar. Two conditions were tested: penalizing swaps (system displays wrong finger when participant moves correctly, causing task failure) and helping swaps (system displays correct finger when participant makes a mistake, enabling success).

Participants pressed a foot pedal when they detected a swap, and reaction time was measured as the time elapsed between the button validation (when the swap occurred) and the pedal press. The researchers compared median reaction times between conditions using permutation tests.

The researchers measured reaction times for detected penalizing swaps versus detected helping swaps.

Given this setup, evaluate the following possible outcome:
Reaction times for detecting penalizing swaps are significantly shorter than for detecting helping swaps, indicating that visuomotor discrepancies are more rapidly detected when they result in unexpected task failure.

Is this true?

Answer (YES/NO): YES